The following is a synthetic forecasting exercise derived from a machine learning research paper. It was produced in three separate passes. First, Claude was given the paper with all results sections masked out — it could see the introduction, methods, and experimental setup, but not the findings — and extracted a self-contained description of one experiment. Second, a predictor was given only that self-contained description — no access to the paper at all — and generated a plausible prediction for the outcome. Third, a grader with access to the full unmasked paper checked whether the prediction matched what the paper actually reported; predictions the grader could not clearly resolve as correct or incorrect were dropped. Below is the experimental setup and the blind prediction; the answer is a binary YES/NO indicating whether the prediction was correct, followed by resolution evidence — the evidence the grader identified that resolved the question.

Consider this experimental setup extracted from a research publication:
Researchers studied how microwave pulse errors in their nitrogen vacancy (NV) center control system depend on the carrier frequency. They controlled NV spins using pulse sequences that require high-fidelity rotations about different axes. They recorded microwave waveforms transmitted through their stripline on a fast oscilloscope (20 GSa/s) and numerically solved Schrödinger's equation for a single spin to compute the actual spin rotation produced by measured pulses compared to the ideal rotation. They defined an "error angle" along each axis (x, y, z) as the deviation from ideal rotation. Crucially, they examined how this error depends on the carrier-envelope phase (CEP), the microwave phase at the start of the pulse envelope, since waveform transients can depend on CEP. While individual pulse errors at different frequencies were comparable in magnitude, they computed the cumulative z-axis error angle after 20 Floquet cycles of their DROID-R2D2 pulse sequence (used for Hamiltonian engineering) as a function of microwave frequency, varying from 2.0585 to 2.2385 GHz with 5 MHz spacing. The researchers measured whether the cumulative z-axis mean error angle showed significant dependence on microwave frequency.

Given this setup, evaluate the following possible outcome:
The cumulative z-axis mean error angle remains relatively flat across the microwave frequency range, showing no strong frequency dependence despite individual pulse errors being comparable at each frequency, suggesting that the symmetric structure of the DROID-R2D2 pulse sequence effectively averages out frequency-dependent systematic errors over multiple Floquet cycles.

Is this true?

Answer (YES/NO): NO